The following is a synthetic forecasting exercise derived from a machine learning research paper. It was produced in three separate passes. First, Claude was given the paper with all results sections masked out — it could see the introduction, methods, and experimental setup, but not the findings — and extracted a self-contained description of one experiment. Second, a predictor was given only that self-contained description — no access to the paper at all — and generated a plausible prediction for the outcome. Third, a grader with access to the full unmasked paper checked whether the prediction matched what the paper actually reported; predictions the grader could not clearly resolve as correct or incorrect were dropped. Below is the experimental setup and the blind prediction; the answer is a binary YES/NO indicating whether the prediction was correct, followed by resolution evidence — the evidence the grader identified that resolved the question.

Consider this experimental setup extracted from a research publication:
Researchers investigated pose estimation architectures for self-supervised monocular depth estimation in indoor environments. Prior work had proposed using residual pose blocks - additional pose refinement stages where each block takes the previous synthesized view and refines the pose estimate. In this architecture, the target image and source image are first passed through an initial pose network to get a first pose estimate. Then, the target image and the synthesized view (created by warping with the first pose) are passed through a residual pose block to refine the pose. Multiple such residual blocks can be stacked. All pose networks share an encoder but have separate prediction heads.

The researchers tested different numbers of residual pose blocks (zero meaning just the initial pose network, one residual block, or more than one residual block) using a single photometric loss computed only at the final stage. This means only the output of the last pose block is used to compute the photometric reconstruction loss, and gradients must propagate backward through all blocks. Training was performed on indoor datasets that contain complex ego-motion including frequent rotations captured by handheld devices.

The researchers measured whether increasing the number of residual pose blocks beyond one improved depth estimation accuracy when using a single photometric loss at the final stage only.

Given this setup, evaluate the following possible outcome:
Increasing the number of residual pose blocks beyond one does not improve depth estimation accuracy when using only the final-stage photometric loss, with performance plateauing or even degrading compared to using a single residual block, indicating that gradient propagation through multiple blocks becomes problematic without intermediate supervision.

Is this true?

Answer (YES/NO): YES